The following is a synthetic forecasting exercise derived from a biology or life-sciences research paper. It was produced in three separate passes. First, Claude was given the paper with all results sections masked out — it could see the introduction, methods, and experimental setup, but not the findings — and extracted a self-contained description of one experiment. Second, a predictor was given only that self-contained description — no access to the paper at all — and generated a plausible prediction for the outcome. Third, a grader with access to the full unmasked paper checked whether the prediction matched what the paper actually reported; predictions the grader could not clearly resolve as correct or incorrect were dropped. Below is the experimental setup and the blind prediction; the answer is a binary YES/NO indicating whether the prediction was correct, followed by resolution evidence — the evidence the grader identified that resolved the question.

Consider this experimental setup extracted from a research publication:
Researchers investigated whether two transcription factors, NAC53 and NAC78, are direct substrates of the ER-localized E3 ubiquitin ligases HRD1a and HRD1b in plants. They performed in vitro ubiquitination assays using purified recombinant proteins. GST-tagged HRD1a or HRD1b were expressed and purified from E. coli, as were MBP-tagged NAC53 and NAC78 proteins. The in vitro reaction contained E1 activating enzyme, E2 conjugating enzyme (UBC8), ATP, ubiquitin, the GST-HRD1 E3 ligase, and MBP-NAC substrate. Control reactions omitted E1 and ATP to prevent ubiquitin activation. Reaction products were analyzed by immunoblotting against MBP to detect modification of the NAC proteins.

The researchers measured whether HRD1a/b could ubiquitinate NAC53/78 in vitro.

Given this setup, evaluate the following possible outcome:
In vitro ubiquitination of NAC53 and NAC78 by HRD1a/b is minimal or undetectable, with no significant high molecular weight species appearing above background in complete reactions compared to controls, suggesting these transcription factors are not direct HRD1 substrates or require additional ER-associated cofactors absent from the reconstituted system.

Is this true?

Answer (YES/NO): NO